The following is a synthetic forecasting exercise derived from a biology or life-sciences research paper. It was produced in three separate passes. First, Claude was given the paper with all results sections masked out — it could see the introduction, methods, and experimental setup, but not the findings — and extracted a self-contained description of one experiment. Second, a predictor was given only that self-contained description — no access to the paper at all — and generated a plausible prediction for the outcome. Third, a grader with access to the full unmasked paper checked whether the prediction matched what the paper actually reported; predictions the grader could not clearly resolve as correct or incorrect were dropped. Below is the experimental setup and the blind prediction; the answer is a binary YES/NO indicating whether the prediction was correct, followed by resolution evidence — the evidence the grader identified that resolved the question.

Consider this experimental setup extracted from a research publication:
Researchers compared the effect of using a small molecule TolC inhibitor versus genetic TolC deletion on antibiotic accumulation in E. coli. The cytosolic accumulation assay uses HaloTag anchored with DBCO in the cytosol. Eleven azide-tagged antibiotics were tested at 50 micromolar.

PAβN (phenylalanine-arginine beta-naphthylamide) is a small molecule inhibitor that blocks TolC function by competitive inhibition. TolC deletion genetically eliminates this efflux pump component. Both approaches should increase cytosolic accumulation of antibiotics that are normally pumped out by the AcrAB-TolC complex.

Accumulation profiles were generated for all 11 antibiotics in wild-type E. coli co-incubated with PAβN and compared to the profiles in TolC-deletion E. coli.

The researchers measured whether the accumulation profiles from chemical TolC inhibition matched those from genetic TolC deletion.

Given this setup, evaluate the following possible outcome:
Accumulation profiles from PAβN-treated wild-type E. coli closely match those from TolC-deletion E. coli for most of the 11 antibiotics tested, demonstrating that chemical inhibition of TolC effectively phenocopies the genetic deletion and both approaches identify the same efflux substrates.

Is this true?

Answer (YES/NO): NO